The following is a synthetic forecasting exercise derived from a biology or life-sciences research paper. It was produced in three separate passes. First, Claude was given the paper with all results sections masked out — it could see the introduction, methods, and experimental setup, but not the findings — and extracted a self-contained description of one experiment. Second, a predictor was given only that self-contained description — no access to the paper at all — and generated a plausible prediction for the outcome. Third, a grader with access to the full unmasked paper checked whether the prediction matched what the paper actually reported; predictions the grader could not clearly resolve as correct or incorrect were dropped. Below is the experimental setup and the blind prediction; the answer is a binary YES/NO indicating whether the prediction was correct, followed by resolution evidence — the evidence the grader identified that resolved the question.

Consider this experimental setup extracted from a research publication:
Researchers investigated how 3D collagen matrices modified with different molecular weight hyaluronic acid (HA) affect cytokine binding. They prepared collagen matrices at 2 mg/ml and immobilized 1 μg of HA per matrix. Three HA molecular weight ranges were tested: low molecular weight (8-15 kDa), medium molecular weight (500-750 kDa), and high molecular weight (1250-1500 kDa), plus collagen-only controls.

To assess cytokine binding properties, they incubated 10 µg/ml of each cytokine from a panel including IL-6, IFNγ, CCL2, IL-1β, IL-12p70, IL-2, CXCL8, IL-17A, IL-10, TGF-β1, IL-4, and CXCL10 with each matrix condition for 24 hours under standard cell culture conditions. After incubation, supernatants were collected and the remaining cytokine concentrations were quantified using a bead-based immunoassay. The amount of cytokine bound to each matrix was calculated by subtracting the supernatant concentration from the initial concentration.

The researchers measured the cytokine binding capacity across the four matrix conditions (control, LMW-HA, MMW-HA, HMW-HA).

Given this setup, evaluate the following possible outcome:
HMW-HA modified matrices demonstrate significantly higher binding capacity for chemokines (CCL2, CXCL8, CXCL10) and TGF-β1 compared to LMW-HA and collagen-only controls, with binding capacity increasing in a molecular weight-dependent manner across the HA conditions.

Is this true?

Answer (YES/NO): NO